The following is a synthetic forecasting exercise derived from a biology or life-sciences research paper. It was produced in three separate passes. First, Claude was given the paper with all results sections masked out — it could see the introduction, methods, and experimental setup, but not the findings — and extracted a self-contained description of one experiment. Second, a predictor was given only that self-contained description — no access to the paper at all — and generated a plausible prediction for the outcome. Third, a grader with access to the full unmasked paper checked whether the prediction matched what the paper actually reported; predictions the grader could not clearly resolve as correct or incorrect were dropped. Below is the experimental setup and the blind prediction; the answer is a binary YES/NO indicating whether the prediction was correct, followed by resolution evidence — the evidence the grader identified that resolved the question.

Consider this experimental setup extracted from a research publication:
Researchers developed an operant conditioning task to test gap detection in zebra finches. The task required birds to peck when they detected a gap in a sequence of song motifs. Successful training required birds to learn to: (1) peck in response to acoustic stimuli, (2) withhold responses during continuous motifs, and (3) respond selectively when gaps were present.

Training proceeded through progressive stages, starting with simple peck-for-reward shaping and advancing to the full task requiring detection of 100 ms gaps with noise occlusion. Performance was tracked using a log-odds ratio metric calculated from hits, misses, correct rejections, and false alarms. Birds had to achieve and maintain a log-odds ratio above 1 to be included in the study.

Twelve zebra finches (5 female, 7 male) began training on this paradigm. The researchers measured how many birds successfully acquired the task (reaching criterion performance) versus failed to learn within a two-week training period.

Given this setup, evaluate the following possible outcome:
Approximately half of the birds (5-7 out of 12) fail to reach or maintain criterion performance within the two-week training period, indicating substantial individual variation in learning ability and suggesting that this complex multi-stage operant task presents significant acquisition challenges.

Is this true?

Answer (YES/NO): YES